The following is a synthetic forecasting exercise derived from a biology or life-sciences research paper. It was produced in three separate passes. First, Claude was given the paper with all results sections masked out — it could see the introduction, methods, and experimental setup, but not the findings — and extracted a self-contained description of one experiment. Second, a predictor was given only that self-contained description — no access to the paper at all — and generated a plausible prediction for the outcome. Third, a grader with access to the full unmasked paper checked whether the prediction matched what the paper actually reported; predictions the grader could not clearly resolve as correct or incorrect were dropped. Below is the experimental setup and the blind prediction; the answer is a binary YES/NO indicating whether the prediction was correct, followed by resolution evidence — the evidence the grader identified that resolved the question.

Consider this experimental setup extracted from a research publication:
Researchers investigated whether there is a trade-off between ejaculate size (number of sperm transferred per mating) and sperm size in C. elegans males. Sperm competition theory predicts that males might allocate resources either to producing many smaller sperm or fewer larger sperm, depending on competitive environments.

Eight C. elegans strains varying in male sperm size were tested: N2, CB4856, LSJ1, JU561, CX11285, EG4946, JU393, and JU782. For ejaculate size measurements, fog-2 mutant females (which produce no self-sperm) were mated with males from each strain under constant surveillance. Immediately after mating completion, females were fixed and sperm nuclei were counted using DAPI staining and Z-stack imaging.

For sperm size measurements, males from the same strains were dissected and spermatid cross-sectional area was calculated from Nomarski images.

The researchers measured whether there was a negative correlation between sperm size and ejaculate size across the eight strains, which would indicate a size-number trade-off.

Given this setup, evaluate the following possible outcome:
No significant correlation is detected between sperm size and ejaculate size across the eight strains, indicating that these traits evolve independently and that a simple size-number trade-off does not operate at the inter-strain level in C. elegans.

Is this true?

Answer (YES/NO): YES